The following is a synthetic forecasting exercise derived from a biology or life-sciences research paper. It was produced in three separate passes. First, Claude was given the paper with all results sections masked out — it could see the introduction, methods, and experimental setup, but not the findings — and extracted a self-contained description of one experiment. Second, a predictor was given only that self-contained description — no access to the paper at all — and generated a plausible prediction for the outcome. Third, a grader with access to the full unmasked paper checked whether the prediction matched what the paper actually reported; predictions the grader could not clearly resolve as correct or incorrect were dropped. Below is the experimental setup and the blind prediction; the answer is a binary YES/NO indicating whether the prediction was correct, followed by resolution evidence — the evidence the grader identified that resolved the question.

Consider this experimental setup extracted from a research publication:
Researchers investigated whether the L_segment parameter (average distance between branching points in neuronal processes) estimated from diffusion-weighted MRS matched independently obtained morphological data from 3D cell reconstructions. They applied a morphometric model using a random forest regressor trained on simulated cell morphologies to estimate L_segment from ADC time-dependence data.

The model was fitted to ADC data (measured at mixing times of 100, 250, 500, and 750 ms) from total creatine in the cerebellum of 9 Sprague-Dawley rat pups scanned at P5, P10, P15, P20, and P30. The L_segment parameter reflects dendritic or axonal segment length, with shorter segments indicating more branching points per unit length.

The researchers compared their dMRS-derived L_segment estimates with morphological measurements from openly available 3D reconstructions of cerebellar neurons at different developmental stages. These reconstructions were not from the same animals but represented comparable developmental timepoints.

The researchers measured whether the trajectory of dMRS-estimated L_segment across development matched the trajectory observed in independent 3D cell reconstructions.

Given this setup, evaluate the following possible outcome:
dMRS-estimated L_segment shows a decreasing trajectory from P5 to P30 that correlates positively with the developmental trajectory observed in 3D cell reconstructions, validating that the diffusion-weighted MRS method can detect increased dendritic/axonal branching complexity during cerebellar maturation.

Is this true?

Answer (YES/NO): NO